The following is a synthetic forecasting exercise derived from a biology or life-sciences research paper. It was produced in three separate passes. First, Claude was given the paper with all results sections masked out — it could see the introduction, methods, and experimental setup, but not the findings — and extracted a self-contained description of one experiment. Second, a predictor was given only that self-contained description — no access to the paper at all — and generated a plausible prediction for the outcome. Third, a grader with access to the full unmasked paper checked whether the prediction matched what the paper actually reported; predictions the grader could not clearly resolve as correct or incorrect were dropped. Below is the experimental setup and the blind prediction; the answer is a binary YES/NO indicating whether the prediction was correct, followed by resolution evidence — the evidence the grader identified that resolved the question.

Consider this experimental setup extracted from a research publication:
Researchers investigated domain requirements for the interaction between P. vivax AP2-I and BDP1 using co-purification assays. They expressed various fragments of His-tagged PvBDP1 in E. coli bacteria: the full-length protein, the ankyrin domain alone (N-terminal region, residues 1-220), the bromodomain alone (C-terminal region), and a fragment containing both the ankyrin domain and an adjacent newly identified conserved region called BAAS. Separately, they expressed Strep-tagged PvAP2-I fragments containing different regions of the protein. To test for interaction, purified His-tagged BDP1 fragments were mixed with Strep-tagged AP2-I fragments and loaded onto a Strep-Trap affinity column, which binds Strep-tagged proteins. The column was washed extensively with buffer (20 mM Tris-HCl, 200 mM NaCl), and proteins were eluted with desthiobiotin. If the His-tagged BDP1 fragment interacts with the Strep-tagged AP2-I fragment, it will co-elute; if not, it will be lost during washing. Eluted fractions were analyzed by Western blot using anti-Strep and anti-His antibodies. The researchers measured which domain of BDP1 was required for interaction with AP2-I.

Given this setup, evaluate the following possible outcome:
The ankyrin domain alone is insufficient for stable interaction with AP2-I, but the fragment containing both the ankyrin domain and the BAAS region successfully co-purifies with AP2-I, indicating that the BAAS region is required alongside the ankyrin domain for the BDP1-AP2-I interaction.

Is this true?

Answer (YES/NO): NO